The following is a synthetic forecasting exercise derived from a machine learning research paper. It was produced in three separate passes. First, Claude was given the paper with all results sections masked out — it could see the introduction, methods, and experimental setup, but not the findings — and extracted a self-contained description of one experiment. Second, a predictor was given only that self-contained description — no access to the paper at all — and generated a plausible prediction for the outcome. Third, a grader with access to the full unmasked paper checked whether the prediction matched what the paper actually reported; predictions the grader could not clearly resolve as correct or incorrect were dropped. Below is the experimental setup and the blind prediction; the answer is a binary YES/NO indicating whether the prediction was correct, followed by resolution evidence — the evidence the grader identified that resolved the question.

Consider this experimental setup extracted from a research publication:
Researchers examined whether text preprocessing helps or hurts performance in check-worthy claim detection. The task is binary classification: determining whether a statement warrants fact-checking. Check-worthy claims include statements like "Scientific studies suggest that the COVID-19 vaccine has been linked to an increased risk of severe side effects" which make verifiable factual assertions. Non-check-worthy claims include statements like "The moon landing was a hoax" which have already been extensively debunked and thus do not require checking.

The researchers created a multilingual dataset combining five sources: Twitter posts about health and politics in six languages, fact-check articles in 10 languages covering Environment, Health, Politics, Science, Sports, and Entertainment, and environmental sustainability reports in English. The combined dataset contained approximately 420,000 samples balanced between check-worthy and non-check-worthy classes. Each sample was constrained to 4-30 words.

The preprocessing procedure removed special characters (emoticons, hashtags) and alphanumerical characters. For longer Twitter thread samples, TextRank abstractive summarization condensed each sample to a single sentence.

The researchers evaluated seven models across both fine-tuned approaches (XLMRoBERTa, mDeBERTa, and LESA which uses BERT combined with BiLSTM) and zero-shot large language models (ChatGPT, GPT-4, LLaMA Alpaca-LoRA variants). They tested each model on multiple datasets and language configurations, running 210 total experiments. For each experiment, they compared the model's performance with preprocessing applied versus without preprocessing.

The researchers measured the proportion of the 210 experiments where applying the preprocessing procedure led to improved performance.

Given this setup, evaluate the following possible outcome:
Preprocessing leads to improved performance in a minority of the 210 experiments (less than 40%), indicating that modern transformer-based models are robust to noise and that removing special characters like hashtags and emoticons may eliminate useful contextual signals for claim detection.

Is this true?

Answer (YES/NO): NO